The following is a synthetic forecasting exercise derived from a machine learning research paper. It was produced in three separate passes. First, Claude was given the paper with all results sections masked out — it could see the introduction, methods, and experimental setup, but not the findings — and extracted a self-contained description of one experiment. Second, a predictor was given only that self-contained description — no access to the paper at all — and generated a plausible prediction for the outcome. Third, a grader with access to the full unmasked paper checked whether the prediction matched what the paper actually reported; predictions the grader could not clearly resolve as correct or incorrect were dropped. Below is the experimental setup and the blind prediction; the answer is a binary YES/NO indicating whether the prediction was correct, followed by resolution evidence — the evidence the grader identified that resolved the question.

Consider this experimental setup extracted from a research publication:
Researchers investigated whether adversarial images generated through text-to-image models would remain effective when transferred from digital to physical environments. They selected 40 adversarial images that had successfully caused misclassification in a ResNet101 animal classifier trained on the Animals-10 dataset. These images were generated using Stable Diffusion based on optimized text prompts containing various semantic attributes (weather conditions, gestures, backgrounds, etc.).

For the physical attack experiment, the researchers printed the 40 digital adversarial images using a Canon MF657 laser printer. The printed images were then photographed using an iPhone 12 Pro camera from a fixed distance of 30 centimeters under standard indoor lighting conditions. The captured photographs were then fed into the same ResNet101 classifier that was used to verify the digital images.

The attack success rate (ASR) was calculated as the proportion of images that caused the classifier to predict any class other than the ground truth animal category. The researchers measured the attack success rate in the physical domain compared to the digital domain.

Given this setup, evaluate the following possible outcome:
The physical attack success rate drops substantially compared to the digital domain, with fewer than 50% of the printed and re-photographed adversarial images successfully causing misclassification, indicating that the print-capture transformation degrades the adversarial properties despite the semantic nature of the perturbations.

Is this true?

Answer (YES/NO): NO